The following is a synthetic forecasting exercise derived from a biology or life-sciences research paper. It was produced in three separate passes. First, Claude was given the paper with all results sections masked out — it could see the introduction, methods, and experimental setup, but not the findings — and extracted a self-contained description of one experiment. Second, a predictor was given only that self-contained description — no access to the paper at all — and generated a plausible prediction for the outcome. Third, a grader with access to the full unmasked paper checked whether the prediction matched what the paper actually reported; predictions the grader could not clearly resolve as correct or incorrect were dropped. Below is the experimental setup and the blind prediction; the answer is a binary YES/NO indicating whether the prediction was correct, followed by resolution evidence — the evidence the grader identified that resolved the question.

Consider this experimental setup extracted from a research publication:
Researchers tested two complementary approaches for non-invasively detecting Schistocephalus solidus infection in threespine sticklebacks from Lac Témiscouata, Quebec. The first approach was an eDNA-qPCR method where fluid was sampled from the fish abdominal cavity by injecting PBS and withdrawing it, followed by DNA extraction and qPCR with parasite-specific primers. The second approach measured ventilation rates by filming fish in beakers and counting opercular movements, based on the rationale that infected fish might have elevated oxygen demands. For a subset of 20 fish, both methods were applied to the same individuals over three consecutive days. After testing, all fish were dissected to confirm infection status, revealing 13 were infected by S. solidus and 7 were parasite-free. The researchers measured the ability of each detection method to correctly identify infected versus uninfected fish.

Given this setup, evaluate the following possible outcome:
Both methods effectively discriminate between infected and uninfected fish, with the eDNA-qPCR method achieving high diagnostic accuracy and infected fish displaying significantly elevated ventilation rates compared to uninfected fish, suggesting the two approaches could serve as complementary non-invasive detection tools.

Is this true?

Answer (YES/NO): NO